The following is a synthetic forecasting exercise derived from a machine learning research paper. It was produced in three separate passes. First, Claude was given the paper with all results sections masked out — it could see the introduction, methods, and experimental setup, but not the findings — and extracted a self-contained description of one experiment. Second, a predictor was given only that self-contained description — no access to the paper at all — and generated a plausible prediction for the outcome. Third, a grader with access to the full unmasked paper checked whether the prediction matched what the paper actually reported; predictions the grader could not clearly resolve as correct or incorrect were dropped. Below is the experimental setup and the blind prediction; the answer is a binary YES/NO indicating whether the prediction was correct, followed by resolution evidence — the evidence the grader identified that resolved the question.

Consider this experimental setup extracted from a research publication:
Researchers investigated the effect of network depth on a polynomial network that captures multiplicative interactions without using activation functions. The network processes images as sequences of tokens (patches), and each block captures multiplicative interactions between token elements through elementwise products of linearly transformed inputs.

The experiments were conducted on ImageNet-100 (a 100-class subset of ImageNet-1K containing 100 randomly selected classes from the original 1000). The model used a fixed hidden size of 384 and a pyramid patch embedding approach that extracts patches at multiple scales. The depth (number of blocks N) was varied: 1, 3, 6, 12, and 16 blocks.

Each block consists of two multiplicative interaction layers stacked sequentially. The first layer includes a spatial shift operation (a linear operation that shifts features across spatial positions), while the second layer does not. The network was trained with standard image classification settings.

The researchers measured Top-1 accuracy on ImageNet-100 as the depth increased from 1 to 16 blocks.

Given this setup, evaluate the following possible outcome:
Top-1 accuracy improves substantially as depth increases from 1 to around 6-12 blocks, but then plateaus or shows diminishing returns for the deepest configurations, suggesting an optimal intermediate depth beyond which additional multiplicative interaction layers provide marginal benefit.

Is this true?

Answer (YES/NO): NO